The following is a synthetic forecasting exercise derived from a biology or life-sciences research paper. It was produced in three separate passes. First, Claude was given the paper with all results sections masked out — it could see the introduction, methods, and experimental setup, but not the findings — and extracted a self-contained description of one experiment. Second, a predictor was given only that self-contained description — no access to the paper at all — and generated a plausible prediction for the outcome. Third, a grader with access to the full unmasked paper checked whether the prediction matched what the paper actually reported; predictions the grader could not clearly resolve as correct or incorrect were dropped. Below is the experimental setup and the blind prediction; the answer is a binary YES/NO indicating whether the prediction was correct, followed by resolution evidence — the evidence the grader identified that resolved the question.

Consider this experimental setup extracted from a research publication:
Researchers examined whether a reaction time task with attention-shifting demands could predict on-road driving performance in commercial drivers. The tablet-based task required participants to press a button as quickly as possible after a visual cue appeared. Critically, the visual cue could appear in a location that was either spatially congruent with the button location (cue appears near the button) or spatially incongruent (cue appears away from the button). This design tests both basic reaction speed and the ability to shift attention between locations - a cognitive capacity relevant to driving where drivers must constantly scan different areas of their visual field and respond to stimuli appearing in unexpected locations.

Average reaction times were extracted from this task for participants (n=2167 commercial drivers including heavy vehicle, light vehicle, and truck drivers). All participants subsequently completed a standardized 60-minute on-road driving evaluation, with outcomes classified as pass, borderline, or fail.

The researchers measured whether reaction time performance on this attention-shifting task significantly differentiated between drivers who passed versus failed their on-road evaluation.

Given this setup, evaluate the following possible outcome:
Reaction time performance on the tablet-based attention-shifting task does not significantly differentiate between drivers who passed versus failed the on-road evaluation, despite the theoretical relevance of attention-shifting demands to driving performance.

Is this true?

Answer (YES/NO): NO